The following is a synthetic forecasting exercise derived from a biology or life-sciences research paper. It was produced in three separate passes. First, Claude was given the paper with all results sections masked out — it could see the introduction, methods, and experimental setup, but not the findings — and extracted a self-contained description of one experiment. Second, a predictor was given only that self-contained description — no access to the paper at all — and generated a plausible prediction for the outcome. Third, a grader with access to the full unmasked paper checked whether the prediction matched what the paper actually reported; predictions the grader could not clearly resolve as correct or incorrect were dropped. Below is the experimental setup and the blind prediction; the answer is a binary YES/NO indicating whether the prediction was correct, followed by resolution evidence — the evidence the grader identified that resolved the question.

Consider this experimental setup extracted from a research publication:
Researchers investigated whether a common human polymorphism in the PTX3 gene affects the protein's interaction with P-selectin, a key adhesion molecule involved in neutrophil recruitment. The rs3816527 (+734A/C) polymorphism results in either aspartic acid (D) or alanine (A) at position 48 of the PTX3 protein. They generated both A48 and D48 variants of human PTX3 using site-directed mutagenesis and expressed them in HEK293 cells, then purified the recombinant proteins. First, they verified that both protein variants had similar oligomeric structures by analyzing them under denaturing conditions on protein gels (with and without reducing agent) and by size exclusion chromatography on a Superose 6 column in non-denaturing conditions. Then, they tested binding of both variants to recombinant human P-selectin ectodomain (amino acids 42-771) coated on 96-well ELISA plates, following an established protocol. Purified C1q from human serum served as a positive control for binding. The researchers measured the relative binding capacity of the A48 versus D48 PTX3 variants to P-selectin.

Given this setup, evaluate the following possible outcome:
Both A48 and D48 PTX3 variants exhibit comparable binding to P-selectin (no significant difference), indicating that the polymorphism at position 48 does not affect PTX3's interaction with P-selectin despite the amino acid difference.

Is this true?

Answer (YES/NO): YES